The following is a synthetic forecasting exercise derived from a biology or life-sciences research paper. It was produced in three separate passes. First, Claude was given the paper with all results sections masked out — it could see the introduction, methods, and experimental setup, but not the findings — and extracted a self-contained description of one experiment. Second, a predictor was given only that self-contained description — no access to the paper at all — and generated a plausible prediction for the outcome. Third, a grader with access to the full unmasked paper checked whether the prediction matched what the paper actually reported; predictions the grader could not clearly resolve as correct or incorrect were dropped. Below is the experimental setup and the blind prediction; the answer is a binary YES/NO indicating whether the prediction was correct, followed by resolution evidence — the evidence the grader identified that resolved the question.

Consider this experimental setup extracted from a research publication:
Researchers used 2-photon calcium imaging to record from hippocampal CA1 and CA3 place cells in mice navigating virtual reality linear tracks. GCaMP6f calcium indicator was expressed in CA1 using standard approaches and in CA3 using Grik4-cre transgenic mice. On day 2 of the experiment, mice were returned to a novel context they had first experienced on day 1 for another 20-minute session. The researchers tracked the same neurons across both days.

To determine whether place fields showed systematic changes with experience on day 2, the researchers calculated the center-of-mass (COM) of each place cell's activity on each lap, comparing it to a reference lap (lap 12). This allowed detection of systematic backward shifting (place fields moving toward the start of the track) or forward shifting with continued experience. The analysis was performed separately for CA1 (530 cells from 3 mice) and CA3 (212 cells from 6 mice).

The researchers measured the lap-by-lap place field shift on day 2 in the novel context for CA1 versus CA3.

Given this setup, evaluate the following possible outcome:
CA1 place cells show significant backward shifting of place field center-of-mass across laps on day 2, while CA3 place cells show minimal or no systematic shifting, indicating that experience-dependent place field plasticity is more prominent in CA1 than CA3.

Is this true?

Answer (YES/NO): YES